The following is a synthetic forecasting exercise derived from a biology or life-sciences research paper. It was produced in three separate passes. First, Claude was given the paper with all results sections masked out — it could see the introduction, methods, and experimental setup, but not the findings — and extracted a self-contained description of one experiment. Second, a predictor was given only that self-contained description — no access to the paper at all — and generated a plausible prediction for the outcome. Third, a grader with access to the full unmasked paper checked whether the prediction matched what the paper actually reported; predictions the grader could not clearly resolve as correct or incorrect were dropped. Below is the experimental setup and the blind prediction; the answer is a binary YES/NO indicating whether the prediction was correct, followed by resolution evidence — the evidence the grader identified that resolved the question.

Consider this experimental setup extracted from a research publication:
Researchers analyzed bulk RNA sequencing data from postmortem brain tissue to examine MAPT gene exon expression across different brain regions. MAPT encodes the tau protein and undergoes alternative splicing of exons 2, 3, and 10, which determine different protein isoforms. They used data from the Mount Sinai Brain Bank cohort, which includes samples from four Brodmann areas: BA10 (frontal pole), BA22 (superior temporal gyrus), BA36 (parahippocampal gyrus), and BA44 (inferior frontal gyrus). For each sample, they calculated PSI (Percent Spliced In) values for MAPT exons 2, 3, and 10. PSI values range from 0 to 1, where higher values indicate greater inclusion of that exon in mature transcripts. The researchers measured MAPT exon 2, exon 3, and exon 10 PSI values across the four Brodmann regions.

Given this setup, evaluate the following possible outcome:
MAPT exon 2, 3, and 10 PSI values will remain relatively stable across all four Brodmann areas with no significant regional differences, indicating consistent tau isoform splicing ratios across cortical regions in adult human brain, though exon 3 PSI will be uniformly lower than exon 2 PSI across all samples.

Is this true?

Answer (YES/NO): YES